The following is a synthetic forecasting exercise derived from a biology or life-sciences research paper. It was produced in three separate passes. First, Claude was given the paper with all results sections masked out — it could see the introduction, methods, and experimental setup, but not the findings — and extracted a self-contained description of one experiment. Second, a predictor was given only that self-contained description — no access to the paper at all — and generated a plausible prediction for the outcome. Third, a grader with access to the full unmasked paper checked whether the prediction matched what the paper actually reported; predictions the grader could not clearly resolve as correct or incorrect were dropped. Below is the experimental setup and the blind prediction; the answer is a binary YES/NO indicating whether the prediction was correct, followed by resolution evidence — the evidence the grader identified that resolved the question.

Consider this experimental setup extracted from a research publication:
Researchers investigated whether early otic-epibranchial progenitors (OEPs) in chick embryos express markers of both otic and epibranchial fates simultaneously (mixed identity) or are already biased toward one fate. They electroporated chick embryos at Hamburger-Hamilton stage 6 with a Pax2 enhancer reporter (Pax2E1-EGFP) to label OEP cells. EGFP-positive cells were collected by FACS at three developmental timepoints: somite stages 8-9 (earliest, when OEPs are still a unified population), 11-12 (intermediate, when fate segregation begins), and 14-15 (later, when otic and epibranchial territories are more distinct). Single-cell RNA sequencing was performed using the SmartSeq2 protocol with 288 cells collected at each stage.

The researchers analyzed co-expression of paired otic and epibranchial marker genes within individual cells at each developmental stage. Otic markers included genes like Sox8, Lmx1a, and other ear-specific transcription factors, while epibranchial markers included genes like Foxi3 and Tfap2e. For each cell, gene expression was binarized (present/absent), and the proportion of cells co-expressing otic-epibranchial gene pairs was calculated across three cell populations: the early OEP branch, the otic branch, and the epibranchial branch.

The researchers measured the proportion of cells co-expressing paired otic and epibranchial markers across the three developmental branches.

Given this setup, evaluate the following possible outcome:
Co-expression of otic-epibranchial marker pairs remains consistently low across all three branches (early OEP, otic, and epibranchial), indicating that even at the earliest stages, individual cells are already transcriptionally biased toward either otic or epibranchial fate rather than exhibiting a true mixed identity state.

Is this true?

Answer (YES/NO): NO